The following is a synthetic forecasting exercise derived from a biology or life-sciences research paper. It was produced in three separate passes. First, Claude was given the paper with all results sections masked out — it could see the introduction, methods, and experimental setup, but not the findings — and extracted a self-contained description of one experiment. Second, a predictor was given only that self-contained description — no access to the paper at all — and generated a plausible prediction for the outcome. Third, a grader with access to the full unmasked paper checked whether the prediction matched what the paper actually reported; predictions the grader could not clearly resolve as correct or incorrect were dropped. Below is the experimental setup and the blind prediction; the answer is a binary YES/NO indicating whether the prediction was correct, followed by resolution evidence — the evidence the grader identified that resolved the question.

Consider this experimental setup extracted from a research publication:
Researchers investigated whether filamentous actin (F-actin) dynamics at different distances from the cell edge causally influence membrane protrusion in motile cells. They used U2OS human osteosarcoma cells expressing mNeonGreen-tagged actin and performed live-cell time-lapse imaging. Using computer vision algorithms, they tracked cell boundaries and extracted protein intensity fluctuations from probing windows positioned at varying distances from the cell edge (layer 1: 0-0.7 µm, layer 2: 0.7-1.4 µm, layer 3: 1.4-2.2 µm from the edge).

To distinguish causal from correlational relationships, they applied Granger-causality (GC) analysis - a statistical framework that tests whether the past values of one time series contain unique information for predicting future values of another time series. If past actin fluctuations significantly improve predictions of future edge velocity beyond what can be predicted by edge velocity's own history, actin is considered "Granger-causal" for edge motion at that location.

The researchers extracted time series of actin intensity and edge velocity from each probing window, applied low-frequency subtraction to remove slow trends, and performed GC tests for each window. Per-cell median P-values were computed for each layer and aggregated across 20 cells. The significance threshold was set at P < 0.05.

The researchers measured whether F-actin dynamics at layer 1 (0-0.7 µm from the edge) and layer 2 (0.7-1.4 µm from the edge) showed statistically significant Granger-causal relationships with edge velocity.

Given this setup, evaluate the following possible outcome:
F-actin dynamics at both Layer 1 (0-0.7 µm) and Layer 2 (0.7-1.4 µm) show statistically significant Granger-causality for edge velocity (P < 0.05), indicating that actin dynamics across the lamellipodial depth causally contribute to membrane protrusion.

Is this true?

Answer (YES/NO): NO